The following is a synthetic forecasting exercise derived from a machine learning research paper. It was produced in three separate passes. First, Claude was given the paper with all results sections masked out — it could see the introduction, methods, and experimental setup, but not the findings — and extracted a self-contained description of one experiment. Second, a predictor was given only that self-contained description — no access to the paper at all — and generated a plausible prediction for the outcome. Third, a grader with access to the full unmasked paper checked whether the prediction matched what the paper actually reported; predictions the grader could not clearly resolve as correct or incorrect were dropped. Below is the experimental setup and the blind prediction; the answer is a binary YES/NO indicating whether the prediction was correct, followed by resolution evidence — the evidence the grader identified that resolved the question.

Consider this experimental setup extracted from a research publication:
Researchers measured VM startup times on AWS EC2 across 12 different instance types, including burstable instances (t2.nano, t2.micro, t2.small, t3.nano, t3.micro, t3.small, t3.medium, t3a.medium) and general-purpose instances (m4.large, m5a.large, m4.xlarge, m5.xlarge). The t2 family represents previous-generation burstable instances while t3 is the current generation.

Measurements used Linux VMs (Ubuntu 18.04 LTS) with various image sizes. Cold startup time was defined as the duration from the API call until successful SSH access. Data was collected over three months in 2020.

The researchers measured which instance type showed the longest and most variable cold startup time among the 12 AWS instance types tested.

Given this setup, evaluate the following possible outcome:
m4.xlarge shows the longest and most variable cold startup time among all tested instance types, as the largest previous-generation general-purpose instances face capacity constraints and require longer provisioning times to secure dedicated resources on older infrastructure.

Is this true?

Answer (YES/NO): NO